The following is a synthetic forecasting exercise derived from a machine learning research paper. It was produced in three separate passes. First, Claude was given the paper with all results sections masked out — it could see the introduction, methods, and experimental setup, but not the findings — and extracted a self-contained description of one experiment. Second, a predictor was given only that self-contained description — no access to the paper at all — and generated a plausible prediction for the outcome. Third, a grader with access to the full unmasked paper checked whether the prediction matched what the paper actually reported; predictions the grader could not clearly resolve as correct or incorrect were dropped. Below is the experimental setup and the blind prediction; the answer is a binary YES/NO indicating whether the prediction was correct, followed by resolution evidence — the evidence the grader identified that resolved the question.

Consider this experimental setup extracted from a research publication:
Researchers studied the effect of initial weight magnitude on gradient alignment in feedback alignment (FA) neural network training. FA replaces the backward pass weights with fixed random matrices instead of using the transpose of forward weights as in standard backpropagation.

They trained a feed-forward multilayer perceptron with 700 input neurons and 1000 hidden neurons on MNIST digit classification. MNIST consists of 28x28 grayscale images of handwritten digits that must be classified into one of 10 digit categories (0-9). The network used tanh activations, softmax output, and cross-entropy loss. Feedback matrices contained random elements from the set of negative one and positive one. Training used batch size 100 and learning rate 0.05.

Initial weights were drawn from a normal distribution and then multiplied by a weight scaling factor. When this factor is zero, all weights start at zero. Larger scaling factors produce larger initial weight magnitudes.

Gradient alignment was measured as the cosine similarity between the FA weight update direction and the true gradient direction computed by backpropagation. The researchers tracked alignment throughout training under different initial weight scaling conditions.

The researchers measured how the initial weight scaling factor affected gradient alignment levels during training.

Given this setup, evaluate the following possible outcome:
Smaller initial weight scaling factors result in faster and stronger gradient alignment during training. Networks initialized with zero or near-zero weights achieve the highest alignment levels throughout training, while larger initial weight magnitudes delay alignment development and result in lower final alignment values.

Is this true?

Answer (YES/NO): YES